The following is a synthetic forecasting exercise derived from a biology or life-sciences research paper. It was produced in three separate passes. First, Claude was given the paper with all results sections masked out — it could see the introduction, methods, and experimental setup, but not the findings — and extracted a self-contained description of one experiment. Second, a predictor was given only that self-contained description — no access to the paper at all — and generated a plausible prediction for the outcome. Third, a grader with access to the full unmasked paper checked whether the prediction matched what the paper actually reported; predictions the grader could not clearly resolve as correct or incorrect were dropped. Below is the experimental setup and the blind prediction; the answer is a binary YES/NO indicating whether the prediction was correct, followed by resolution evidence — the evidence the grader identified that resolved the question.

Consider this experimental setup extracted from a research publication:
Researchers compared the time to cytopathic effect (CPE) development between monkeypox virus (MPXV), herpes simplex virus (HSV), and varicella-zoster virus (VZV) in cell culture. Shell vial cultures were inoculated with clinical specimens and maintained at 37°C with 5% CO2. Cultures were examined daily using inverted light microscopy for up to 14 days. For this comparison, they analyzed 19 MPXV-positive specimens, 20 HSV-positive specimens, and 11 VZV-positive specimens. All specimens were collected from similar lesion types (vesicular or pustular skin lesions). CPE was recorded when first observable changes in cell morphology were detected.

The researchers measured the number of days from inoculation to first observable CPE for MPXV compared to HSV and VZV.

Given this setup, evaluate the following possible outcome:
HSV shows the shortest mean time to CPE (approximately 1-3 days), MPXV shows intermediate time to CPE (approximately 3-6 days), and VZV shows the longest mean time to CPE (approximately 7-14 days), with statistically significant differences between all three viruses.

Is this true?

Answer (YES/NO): NO